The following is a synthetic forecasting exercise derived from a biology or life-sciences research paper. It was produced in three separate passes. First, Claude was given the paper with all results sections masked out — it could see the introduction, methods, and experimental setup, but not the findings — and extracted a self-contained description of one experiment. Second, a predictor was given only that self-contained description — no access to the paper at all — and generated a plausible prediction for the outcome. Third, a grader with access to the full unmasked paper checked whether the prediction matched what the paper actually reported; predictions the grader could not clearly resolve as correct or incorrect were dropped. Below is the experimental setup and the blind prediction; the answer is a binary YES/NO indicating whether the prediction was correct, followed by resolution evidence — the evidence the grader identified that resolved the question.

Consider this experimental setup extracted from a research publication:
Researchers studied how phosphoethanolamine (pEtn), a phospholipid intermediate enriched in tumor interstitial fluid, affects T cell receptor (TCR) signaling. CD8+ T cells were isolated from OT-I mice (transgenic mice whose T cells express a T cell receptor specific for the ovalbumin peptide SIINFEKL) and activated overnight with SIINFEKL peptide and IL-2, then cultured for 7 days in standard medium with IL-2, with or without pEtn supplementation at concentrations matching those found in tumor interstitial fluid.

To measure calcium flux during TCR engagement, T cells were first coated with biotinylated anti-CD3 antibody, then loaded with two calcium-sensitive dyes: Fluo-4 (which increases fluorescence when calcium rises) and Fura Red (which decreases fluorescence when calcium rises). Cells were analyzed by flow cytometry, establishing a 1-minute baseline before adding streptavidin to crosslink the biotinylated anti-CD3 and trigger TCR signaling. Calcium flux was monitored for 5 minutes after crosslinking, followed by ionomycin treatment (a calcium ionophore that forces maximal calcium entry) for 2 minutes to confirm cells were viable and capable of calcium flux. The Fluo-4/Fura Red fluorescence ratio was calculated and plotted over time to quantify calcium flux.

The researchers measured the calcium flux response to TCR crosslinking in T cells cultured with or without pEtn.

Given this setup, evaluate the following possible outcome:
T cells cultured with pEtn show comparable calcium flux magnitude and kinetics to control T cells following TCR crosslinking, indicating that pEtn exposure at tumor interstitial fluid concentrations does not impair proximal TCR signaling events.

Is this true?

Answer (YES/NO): YES